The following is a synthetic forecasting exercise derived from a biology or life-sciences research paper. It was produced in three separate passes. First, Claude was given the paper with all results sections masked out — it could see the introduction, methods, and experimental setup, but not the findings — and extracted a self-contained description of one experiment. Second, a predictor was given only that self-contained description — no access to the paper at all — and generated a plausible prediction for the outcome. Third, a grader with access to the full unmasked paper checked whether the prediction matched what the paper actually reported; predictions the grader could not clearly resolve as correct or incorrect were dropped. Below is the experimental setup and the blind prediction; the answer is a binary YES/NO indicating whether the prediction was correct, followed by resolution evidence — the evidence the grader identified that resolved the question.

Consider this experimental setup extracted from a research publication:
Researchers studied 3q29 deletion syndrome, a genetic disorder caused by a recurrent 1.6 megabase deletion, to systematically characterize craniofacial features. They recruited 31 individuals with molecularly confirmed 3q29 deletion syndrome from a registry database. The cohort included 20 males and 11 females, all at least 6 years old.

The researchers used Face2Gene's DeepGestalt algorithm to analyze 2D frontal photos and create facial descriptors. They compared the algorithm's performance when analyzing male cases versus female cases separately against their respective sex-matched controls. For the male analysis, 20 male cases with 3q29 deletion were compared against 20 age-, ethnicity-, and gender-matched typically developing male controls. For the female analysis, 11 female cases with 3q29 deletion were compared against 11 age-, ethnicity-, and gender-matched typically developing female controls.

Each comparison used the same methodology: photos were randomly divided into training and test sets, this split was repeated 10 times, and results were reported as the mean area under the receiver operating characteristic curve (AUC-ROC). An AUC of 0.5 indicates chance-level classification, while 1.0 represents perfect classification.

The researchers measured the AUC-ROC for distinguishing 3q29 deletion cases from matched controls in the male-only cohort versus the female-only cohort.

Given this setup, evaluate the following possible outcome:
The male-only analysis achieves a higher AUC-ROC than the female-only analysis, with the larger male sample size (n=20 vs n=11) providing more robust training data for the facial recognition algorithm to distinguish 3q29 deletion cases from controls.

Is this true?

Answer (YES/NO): YES